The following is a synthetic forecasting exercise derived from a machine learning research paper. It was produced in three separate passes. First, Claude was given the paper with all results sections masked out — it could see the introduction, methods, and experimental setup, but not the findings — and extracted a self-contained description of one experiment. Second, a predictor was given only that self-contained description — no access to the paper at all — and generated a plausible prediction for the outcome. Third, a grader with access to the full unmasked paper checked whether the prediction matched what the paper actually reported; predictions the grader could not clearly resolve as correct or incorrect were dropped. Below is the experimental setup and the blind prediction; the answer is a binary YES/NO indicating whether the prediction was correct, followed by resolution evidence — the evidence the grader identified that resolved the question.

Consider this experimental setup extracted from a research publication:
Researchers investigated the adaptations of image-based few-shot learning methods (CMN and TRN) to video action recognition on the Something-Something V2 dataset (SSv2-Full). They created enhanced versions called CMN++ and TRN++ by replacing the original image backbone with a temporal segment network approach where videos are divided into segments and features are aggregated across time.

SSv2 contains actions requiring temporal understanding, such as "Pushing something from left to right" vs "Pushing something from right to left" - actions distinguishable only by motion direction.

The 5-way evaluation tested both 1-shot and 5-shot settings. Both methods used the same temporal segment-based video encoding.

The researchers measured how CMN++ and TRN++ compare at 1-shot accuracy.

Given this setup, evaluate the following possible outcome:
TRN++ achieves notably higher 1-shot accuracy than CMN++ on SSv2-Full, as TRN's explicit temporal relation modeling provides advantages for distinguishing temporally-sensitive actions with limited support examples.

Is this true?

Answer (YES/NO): YES